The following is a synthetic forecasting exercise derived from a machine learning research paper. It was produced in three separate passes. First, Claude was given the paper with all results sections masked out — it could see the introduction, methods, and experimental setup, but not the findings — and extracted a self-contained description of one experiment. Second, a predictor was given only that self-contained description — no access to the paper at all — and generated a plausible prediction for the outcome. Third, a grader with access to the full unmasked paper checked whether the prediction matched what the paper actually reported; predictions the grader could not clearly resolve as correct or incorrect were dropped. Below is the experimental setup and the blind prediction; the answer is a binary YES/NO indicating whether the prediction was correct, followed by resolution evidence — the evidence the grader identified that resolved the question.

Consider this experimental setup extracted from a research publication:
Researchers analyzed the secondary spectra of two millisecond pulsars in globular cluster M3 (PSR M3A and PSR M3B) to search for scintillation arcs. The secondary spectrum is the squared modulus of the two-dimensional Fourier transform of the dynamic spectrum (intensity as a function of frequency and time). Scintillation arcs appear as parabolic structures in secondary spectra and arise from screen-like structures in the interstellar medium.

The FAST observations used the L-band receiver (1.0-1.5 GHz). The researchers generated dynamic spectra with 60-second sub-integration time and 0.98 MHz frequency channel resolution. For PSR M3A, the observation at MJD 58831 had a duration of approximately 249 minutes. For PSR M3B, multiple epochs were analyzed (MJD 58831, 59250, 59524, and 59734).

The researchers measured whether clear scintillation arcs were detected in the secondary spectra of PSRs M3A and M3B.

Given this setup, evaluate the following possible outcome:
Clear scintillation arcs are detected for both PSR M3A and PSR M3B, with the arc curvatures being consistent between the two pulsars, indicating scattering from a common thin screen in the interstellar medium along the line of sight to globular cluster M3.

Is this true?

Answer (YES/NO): NO